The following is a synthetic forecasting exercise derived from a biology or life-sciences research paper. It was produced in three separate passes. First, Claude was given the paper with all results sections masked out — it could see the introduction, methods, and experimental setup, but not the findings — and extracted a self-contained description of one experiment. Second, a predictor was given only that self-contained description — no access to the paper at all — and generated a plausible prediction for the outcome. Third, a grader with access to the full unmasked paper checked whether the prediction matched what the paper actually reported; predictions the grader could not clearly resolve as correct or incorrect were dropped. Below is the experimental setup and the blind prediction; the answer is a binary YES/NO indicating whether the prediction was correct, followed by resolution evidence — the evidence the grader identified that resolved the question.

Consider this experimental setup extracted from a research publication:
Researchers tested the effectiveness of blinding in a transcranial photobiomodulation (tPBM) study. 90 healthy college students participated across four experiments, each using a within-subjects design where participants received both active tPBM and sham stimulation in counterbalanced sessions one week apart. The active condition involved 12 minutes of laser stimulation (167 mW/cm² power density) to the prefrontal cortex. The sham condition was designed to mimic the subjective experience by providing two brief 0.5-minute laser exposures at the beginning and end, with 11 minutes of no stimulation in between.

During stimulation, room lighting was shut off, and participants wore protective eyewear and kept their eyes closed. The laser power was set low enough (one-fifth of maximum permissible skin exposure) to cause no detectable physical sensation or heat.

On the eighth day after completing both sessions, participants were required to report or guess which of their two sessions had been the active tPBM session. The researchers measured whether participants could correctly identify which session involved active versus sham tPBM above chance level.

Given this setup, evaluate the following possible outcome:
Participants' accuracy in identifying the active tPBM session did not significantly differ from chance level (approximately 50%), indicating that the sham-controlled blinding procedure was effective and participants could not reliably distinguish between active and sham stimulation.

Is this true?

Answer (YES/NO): YES